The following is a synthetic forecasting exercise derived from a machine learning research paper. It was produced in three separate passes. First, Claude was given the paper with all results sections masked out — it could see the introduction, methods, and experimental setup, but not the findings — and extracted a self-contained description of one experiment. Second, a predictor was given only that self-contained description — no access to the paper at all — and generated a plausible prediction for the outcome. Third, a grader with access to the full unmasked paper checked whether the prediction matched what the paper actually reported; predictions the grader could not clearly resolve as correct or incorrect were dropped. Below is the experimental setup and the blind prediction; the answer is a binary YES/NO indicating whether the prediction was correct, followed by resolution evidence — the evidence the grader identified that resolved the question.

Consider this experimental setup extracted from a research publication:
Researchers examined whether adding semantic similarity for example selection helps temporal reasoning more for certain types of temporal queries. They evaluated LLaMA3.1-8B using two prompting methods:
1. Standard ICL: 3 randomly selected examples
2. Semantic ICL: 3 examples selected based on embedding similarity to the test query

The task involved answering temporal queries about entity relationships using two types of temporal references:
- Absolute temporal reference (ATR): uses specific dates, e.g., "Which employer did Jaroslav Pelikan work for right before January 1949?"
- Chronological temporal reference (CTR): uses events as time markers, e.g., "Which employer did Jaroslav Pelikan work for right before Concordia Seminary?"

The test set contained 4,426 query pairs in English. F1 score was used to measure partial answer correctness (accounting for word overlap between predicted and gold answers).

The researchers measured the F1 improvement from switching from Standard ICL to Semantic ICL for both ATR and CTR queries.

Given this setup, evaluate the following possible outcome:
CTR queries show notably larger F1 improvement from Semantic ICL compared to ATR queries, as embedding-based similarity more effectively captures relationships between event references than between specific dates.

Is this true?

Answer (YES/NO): NO